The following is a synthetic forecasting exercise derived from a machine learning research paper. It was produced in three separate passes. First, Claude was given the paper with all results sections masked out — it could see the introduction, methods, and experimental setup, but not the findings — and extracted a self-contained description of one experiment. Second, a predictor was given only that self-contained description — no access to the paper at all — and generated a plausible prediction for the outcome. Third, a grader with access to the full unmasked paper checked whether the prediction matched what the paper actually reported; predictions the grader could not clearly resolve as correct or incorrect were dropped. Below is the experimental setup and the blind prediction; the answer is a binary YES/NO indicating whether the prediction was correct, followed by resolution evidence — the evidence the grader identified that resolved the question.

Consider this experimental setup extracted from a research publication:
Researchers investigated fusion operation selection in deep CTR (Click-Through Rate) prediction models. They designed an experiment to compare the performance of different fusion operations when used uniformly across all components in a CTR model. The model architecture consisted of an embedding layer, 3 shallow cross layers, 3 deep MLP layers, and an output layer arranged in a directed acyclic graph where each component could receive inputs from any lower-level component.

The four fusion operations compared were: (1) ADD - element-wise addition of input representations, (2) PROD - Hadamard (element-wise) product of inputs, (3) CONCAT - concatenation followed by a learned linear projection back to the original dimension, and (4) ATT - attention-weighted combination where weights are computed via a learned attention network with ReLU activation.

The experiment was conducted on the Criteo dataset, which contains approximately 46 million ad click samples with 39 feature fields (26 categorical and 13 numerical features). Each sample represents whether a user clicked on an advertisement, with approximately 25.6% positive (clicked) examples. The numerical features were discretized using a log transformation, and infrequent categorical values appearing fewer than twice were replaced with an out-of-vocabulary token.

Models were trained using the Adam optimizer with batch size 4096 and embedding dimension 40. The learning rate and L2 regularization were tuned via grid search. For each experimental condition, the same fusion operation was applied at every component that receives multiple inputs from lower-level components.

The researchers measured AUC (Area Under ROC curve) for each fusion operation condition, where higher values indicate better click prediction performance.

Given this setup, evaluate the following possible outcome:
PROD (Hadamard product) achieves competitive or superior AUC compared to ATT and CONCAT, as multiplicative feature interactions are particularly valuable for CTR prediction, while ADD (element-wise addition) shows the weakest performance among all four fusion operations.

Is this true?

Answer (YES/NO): NO